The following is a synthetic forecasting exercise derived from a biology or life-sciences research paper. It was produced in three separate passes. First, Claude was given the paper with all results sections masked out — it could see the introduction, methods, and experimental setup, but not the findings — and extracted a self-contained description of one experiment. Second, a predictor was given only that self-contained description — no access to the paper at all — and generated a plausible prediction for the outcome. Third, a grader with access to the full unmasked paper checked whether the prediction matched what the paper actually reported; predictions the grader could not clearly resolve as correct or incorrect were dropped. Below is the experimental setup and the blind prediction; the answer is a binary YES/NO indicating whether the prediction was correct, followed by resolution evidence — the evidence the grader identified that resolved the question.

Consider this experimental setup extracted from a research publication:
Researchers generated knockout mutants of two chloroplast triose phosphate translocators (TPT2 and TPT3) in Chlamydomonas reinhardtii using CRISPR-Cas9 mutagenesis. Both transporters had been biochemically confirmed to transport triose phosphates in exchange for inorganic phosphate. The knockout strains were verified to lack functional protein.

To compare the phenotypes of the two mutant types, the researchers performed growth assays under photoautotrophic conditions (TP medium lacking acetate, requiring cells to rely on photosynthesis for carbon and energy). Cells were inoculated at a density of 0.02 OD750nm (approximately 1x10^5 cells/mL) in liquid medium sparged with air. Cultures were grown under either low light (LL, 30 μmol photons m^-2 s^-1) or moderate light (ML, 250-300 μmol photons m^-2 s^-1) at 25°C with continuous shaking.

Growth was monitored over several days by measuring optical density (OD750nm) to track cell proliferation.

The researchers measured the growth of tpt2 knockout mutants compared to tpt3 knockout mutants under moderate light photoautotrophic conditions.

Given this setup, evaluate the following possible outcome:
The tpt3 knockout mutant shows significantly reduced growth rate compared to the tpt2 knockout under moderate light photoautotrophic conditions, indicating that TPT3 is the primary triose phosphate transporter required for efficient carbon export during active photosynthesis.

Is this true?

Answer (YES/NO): YES